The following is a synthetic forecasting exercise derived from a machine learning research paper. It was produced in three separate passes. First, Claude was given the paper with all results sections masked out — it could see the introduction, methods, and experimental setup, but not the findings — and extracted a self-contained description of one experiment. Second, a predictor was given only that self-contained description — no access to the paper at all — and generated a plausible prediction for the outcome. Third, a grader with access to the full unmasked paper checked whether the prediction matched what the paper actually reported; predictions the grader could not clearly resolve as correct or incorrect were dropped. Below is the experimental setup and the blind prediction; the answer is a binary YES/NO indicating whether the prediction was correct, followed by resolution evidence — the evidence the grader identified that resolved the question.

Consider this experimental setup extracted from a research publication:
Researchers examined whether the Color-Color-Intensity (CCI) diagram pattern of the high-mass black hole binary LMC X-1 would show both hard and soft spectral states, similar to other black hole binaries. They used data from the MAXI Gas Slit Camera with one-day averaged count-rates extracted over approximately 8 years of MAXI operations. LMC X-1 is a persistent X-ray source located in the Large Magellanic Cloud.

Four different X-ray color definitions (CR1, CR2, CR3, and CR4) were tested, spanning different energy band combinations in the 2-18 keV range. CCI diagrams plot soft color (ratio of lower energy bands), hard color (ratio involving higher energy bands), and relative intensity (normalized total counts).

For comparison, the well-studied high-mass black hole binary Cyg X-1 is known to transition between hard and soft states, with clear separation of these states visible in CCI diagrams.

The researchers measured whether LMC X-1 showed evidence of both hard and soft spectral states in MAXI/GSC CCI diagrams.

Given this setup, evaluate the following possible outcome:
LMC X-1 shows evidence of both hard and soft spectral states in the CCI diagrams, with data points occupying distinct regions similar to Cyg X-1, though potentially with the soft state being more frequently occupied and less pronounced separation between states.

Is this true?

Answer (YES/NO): NO